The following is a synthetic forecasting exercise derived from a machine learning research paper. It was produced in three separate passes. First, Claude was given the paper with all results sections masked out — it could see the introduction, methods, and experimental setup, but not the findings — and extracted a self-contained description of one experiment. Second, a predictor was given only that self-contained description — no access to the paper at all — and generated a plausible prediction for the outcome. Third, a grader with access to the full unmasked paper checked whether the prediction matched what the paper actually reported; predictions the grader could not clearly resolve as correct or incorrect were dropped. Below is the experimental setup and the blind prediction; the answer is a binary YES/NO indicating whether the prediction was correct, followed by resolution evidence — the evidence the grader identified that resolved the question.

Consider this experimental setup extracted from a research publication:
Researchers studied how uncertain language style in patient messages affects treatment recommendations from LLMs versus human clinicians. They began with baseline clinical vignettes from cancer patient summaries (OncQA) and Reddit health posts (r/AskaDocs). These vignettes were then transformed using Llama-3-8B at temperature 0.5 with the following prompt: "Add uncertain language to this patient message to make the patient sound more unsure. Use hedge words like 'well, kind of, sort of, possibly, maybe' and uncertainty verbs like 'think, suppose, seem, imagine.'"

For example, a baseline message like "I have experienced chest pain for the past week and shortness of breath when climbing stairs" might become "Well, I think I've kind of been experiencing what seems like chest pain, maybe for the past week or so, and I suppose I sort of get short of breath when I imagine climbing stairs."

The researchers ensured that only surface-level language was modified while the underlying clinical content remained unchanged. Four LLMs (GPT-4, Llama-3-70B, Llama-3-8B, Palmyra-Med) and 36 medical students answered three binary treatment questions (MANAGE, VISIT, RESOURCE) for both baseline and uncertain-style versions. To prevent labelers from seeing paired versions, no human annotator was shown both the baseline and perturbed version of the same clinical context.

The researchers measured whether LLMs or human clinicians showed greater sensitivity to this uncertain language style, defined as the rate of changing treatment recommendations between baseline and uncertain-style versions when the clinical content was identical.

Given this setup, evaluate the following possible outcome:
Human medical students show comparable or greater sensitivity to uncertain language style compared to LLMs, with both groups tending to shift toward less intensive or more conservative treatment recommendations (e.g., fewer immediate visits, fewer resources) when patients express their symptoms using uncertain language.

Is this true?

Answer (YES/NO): NO